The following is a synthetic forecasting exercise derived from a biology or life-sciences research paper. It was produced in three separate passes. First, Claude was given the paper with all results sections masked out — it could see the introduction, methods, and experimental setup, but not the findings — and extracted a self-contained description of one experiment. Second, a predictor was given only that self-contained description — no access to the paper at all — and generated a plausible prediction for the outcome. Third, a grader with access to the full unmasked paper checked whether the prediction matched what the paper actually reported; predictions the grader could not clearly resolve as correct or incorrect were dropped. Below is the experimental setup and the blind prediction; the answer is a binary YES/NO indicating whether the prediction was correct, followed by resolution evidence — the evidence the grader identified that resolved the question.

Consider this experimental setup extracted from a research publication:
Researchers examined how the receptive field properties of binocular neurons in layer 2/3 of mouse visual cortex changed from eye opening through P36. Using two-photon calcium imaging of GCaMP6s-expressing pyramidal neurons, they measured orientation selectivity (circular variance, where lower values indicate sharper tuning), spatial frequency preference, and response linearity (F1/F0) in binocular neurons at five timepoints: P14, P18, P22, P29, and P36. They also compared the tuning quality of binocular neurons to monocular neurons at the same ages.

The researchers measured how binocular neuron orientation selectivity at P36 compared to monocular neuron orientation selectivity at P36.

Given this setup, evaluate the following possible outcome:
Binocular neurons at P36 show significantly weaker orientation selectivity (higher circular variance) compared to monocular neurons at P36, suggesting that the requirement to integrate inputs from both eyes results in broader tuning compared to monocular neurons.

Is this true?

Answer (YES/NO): NO